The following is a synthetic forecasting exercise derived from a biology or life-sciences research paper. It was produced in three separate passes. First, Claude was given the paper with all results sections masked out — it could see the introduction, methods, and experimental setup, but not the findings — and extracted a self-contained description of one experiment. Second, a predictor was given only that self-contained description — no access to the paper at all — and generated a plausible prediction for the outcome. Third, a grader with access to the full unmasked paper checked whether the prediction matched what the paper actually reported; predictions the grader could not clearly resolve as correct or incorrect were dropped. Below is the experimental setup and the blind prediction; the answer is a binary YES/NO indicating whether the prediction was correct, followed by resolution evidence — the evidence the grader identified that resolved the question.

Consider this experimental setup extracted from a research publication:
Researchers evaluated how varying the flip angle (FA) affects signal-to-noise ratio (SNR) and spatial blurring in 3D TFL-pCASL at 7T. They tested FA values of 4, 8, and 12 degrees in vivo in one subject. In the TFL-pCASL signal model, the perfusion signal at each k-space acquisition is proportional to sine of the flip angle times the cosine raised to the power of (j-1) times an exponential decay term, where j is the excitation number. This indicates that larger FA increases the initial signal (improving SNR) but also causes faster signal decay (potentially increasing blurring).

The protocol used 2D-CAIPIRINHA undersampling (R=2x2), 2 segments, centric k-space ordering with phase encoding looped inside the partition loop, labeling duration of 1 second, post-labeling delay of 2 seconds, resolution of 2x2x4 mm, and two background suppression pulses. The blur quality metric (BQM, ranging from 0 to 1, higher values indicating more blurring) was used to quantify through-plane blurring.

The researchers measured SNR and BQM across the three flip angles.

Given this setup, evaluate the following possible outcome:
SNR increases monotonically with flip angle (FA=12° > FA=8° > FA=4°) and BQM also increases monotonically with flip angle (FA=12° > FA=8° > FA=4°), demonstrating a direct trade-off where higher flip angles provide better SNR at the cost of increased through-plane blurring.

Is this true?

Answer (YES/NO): YES